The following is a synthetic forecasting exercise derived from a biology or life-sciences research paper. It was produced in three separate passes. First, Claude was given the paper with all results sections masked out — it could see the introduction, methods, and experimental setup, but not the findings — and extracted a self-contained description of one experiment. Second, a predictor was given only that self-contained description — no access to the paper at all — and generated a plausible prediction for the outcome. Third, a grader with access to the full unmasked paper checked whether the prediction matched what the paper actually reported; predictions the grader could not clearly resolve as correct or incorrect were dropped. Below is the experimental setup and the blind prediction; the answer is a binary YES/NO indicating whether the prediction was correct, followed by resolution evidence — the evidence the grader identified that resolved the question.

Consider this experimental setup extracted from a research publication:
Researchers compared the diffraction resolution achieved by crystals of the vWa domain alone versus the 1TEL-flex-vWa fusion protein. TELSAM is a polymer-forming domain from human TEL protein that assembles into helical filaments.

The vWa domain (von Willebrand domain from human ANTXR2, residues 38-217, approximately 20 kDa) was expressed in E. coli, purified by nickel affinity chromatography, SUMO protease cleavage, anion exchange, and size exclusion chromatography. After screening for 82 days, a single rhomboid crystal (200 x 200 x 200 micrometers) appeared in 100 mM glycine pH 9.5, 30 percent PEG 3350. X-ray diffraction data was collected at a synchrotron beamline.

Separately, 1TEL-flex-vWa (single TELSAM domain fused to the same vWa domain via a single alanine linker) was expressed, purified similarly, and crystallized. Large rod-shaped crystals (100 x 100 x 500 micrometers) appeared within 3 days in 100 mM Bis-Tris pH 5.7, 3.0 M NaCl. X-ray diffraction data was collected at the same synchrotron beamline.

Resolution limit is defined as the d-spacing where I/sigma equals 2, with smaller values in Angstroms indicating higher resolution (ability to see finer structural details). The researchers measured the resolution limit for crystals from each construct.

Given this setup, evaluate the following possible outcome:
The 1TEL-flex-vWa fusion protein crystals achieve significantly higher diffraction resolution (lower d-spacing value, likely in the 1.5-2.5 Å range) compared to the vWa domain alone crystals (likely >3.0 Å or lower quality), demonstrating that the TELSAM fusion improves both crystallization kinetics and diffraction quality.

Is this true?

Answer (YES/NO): NO